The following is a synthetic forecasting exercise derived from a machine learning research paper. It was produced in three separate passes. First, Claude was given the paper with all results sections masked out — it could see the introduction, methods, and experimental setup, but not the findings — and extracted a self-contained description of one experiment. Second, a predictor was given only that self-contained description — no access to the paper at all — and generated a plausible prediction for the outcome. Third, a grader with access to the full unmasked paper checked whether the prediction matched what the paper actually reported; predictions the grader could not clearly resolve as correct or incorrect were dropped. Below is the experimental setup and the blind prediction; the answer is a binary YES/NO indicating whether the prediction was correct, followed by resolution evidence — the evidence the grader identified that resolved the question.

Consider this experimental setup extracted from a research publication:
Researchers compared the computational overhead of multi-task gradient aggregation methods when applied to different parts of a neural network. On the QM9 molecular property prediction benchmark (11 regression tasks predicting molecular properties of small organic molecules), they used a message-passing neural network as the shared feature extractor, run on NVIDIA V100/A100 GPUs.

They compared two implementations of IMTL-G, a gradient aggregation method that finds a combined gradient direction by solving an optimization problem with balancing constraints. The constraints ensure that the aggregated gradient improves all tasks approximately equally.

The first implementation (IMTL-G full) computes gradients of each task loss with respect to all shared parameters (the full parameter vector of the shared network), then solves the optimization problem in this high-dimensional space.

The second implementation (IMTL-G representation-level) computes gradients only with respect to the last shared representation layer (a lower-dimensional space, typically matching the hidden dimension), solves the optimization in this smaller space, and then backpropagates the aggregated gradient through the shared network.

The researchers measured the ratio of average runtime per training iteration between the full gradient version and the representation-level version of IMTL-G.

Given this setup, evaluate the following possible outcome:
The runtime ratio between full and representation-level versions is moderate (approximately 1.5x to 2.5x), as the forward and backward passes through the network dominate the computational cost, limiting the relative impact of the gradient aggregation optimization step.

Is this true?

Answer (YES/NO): NO